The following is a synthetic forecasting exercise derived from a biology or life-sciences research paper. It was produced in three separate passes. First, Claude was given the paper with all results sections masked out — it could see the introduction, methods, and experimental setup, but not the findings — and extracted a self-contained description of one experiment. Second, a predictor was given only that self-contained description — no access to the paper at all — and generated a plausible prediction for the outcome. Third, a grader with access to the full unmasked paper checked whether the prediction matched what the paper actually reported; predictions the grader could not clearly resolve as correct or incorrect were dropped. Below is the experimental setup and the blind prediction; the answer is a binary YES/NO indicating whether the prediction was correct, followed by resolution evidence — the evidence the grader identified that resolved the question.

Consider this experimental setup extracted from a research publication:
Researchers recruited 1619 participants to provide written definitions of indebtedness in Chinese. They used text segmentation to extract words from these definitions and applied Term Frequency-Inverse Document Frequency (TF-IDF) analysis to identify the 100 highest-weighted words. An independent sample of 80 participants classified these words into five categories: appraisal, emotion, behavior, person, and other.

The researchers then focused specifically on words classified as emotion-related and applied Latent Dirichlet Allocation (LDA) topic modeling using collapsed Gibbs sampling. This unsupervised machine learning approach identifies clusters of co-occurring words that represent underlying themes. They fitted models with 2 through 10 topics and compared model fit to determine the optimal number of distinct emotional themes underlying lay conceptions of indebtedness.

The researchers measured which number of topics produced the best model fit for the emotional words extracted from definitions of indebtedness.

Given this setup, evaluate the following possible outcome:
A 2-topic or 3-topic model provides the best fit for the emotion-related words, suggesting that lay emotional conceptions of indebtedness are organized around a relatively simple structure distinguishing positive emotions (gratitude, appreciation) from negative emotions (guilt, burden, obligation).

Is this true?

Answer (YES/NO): NO